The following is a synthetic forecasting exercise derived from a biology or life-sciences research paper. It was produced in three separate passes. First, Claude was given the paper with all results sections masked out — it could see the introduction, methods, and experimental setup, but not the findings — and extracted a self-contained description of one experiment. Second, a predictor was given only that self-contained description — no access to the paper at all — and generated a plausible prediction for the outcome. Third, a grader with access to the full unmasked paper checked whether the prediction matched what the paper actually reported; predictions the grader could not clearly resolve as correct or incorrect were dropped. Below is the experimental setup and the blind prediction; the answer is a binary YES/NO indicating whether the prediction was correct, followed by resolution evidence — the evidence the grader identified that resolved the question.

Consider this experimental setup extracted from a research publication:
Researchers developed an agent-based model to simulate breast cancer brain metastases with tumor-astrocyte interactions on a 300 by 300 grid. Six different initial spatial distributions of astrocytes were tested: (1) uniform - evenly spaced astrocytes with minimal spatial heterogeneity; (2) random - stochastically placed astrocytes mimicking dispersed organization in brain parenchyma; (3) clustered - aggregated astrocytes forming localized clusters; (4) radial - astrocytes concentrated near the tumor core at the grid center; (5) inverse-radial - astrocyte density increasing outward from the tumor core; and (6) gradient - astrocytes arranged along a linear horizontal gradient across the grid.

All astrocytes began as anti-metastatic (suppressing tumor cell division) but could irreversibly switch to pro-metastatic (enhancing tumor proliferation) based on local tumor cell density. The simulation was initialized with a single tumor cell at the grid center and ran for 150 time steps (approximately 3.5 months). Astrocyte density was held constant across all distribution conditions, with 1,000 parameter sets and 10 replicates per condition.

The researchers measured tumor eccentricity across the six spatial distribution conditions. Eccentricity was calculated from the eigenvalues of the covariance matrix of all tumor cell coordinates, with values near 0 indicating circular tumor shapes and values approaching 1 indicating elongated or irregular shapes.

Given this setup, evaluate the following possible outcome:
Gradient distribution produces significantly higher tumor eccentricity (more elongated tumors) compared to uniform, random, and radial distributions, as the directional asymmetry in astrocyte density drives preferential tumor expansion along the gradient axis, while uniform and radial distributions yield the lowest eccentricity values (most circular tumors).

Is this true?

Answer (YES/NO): NO